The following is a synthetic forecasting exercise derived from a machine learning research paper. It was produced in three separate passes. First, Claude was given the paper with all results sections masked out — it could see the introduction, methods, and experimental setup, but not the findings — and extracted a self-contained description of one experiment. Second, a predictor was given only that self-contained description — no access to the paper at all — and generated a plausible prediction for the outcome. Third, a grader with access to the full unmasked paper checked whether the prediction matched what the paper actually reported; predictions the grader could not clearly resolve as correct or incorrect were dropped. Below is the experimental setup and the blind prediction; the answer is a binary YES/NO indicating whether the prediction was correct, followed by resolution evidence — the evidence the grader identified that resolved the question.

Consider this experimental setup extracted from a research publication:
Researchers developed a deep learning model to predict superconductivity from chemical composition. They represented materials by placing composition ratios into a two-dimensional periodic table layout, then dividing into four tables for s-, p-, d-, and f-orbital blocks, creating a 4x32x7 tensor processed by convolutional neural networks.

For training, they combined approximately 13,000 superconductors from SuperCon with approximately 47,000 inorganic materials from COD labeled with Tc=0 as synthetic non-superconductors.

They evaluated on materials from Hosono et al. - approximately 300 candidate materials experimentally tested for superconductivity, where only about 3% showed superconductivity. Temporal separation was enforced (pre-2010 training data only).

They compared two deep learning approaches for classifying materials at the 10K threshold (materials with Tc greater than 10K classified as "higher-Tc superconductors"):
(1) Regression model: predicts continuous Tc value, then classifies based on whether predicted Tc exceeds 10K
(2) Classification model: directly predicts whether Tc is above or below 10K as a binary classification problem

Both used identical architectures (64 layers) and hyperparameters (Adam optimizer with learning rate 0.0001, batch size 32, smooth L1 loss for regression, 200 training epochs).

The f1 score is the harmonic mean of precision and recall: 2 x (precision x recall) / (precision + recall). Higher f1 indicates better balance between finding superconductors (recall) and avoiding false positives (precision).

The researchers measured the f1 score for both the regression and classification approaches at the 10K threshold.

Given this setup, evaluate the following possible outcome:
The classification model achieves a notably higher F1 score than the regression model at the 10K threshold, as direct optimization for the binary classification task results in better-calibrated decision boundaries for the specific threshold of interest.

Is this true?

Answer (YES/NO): NO